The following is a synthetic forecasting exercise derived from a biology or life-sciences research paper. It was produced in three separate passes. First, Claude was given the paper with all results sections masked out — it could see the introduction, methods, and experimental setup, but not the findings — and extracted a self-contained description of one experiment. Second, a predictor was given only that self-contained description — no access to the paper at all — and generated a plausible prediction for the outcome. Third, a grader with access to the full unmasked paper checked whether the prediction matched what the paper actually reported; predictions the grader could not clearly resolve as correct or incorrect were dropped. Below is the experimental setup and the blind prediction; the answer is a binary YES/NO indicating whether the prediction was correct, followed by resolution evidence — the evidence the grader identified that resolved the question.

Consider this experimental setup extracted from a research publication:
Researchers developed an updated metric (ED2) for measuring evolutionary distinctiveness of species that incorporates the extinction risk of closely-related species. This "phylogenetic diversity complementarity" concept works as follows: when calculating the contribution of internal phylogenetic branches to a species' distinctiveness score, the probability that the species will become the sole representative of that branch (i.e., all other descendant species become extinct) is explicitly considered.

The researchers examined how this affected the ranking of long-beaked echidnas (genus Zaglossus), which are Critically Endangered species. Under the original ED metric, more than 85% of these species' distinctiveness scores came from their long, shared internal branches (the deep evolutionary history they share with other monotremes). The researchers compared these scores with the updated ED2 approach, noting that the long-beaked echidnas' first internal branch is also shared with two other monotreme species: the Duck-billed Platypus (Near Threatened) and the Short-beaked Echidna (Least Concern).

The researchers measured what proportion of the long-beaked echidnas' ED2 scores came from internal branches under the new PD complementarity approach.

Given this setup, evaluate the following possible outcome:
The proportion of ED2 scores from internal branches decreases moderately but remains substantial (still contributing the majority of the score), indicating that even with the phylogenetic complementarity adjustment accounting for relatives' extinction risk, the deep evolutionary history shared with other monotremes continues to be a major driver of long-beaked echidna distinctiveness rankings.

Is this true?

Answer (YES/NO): NO